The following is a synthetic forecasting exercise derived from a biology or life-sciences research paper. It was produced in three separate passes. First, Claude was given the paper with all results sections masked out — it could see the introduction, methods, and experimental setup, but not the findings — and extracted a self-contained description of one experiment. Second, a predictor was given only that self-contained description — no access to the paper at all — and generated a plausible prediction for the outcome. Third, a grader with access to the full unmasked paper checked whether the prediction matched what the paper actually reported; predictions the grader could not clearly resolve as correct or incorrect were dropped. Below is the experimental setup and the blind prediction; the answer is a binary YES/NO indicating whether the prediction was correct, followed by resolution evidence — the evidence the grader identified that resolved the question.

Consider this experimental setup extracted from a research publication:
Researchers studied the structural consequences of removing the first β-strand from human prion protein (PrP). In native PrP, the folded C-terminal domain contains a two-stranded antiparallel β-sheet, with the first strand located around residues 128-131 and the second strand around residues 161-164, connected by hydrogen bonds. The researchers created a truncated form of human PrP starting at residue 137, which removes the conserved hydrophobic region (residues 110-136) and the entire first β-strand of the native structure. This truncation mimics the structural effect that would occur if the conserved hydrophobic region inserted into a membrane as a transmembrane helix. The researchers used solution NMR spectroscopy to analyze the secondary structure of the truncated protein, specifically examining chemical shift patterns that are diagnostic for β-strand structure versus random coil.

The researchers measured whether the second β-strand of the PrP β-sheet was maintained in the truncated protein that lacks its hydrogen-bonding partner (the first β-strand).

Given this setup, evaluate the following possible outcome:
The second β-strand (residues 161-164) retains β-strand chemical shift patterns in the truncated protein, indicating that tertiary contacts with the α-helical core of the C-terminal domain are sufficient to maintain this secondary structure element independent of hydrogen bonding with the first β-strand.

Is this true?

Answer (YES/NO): YES